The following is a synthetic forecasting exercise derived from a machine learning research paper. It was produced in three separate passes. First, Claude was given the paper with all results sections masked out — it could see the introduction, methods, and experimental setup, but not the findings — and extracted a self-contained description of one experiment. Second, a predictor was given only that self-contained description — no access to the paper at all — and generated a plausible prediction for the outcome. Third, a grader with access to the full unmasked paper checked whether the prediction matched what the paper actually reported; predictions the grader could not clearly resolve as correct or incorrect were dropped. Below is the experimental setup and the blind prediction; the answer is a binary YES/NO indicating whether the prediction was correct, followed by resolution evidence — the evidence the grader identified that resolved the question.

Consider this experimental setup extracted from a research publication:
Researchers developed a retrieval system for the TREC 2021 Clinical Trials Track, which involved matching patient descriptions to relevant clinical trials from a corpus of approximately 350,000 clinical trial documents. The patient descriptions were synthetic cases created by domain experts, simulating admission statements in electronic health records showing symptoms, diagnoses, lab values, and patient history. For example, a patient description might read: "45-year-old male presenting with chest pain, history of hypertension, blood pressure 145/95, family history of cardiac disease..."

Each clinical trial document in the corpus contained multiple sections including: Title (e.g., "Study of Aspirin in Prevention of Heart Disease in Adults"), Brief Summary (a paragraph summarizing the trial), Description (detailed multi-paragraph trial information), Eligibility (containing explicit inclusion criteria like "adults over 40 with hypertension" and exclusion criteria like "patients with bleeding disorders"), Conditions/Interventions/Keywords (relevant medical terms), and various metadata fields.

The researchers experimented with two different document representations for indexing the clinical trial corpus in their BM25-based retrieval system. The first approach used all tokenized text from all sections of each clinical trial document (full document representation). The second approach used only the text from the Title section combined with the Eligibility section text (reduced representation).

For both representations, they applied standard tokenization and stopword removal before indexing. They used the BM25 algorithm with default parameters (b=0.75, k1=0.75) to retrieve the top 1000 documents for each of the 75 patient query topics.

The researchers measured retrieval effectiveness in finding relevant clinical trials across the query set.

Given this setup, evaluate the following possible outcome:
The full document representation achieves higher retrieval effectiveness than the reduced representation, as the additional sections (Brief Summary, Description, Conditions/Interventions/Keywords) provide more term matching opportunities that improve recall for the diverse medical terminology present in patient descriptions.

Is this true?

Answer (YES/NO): NO